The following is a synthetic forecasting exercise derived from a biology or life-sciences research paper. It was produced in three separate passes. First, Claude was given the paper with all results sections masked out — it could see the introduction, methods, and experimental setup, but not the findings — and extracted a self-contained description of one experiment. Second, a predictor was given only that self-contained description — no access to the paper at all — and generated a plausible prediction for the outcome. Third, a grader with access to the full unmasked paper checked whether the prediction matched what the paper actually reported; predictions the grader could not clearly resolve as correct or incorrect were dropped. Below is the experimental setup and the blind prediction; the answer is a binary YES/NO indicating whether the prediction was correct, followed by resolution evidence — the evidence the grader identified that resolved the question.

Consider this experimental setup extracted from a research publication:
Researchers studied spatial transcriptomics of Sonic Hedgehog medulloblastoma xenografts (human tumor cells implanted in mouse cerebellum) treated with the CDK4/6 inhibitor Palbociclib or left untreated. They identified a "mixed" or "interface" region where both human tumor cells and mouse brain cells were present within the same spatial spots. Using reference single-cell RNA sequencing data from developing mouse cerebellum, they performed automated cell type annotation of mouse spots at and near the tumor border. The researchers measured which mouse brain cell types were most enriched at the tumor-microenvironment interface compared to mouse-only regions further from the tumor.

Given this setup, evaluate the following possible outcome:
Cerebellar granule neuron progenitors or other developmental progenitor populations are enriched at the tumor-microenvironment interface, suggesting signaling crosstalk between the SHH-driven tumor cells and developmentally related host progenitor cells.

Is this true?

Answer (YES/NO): NO